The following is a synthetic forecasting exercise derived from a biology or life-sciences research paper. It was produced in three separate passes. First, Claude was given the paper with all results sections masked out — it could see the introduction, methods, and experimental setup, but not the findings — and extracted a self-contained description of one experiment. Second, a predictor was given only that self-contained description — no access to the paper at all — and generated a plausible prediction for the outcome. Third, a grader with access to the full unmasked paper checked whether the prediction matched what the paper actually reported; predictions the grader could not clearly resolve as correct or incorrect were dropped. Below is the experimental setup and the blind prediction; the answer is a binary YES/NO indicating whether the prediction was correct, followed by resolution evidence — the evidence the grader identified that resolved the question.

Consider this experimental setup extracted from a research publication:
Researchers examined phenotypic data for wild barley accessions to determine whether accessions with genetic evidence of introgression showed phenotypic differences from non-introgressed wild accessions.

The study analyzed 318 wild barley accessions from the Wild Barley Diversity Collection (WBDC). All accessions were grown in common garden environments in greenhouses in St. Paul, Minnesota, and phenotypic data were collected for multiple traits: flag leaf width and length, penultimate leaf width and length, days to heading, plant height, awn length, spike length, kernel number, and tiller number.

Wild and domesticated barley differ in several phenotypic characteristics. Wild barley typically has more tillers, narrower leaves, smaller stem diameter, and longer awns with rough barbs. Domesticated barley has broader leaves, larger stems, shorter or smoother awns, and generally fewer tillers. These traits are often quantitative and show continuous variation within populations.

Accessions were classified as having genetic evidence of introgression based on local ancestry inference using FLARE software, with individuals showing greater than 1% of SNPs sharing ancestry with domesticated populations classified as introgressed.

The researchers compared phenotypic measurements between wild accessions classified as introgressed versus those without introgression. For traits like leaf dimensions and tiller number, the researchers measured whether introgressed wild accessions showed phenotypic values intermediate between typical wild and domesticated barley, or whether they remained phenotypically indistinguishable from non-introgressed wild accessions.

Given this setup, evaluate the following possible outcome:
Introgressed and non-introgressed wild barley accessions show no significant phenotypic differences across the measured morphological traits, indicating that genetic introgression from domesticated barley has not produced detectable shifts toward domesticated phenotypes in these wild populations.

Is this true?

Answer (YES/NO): YES